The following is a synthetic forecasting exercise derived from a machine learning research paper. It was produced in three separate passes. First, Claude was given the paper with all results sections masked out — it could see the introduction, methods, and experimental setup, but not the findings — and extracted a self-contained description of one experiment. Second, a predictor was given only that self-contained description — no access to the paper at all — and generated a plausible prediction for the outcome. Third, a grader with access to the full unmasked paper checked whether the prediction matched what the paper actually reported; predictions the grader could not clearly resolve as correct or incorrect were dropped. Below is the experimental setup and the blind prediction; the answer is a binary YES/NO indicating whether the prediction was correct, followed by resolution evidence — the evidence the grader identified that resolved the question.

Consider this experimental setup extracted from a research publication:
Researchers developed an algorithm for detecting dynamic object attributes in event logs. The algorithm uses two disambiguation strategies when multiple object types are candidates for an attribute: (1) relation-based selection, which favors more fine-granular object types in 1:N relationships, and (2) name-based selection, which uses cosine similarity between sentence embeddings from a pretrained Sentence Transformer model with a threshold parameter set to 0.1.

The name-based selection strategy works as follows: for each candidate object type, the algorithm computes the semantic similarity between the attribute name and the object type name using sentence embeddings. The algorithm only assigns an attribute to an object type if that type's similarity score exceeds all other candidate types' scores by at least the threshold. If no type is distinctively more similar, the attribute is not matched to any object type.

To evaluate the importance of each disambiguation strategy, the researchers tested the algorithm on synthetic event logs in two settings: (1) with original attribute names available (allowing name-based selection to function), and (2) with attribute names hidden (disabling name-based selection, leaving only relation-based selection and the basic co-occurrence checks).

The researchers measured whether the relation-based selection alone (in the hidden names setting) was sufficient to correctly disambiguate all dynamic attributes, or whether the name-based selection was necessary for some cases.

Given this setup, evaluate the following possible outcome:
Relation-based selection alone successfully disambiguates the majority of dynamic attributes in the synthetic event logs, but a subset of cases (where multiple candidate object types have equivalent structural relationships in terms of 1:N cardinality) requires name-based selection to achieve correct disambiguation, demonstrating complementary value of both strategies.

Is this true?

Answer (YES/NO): YES